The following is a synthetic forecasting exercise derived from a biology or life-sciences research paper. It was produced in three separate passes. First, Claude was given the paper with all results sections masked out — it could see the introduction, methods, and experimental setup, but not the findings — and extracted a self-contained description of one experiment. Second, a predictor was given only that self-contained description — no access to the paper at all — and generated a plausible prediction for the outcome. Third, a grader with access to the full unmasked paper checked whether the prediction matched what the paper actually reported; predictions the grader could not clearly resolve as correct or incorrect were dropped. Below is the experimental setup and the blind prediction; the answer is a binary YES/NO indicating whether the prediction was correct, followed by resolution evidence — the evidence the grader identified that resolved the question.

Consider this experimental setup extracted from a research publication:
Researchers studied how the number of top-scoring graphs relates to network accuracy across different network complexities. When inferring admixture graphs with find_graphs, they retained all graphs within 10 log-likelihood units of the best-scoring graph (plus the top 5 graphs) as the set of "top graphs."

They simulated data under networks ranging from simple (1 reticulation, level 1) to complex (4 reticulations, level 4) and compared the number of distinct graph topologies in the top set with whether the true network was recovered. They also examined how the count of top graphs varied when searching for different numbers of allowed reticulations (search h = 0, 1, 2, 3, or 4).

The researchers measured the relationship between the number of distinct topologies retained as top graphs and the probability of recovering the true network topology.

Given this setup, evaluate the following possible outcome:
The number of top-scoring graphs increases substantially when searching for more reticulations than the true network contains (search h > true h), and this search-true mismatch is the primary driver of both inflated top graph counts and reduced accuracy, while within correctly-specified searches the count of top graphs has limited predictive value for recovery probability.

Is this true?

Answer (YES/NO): NO